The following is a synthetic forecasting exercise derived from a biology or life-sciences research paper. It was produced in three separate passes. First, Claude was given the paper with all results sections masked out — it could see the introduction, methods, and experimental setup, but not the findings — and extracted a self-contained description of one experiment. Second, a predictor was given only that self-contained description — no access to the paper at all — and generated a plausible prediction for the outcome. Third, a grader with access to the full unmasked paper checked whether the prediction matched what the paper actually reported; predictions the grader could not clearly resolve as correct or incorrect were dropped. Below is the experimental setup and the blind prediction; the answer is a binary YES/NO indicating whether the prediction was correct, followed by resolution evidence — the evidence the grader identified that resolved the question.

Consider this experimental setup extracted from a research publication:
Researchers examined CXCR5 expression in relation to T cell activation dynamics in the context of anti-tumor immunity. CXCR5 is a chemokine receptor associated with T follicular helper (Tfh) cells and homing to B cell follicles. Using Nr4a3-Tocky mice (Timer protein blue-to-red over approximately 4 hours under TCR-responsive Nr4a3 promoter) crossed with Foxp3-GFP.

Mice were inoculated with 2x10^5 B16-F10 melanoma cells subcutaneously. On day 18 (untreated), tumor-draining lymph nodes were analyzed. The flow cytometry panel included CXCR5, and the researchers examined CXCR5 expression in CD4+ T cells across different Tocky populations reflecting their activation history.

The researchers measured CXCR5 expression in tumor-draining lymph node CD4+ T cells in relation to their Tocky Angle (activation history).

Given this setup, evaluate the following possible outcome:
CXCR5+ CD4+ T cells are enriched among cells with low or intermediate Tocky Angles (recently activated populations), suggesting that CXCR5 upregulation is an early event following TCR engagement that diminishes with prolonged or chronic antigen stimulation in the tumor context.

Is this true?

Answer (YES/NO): NO